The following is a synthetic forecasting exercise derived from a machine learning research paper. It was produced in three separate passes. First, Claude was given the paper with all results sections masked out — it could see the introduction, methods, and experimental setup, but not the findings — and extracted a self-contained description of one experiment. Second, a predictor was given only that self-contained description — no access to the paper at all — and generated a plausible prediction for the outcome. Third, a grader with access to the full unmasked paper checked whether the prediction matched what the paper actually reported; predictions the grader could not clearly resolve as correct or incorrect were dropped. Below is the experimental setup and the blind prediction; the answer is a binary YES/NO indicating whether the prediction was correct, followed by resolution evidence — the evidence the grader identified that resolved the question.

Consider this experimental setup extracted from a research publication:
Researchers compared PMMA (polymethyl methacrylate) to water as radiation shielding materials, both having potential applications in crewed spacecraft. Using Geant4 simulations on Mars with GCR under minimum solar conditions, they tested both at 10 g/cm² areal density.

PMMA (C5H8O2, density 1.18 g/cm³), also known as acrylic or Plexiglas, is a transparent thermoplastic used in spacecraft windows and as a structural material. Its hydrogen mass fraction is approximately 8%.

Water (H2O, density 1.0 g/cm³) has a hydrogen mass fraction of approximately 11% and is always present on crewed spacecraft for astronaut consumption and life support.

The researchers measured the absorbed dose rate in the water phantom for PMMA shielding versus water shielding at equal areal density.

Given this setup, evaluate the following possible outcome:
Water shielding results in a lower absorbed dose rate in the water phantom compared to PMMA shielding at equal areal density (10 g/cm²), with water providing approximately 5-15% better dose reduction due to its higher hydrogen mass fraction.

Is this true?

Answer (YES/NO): NO